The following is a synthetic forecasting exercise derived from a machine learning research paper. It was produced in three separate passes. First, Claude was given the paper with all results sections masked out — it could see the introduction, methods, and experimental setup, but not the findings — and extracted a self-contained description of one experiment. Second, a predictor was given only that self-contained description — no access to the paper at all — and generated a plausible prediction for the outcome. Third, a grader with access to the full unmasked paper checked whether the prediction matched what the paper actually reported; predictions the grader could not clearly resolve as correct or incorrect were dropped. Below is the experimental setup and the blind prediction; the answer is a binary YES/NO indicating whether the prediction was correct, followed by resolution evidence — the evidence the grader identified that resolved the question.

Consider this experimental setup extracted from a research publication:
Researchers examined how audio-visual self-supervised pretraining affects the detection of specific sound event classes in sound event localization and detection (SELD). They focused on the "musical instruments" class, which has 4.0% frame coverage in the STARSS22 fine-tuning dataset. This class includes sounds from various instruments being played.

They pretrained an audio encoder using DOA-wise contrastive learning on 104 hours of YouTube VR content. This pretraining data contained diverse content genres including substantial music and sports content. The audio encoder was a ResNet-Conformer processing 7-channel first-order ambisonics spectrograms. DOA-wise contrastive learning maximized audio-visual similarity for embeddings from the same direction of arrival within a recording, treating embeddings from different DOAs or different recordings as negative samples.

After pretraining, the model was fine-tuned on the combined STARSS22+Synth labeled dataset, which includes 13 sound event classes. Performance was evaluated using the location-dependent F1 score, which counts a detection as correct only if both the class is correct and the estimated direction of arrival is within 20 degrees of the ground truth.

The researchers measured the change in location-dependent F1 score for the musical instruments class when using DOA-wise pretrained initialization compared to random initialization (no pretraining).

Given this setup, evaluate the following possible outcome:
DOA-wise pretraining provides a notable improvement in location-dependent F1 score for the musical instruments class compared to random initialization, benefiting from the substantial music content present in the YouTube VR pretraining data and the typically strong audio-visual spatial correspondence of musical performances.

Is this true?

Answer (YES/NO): NO